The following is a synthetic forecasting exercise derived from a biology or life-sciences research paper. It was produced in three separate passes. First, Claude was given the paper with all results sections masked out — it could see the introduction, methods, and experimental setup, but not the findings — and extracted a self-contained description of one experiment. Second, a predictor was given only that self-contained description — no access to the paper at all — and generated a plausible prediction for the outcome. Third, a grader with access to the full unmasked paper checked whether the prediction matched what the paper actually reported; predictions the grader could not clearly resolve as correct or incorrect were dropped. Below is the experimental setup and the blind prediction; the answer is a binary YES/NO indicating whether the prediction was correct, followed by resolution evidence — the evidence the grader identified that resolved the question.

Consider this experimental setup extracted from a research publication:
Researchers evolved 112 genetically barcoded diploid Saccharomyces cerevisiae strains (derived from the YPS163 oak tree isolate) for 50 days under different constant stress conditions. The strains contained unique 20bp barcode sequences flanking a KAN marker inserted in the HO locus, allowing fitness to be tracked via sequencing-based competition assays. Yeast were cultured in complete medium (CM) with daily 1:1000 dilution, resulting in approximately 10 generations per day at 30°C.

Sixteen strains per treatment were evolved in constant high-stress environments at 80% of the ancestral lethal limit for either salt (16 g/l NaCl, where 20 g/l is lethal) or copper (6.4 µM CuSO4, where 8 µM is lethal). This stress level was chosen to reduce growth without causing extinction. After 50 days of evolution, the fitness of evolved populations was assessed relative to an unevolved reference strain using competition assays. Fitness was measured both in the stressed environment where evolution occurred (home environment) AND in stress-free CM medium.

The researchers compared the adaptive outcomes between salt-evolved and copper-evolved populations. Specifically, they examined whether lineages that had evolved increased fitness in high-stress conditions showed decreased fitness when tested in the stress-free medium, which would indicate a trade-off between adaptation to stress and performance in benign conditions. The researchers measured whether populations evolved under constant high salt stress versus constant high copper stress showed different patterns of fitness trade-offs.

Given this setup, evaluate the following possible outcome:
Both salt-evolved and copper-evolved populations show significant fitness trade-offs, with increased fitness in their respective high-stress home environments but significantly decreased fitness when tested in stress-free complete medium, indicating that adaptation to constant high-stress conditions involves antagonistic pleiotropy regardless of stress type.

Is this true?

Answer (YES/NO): NO